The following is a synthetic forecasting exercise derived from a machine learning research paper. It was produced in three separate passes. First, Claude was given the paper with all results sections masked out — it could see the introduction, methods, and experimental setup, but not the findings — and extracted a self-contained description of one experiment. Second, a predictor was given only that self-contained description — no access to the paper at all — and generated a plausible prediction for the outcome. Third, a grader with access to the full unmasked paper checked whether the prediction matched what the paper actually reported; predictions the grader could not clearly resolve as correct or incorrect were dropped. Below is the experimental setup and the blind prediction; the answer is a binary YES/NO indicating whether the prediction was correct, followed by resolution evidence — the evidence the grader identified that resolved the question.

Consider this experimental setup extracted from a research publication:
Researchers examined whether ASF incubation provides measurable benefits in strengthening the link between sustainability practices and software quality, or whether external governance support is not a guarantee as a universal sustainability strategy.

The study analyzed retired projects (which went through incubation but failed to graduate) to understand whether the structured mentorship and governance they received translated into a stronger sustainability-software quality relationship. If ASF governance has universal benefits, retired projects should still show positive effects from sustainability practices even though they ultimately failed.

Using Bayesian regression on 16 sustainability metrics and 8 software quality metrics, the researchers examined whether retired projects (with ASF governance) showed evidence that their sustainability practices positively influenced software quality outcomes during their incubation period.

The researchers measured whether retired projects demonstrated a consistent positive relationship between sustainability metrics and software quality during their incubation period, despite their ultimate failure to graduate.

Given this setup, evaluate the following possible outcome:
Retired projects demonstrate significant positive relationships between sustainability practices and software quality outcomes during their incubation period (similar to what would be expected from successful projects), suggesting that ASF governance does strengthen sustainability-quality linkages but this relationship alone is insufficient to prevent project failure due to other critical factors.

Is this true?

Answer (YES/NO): NO